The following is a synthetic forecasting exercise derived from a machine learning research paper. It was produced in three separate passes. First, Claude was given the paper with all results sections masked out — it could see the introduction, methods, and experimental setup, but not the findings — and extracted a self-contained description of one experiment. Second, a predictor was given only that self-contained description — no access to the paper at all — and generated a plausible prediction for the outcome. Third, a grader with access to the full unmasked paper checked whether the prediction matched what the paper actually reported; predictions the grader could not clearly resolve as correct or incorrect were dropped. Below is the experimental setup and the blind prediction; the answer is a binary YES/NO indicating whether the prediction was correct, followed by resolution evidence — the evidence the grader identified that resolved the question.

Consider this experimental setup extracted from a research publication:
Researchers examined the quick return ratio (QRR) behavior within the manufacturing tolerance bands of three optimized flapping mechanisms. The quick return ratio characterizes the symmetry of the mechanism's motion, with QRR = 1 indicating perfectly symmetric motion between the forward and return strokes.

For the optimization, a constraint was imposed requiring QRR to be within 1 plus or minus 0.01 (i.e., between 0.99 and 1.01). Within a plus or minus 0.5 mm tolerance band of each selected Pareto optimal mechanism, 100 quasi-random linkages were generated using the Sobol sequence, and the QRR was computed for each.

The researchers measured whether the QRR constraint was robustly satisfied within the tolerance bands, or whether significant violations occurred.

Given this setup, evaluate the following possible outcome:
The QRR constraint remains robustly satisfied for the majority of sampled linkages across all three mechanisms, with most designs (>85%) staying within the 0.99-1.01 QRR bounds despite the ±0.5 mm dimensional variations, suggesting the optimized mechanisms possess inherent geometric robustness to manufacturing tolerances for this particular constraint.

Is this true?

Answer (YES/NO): NO